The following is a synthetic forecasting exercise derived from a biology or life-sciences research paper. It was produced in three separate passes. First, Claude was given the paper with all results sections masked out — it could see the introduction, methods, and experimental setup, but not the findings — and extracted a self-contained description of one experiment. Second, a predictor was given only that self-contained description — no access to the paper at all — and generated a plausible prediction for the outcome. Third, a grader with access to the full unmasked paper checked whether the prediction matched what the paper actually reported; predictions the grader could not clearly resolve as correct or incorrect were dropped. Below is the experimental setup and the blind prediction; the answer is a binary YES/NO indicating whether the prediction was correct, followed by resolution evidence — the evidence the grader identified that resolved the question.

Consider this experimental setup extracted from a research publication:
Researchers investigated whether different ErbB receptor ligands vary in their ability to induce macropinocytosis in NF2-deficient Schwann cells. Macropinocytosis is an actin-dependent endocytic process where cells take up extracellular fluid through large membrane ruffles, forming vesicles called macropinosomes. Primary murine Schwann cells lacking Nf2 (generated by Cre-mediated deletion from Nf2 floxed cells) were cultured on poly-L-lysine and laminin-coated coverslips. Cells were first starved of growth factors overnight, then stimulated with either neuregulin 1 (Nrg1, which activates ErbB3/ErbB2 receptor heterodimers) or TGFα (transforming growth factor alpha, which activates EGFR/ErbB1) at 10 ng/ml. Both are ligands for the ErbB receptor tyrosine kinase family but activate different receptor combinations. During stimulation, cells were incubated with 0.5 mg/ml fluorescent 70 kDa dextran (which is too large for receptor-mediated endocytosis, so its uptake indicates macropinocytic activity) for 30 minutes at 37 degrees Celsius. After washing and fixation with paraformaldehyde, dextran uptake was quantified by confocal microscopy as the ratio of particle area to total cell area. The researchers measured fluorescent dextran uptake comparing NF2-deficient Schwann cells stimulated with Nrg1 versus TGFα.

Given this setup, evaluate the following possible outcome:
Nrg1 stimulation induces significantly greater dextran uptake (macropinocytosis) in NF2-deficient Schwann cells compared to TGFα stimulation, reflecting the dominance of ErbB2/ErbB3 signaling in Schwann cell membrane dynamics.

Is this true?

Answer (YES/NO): YES